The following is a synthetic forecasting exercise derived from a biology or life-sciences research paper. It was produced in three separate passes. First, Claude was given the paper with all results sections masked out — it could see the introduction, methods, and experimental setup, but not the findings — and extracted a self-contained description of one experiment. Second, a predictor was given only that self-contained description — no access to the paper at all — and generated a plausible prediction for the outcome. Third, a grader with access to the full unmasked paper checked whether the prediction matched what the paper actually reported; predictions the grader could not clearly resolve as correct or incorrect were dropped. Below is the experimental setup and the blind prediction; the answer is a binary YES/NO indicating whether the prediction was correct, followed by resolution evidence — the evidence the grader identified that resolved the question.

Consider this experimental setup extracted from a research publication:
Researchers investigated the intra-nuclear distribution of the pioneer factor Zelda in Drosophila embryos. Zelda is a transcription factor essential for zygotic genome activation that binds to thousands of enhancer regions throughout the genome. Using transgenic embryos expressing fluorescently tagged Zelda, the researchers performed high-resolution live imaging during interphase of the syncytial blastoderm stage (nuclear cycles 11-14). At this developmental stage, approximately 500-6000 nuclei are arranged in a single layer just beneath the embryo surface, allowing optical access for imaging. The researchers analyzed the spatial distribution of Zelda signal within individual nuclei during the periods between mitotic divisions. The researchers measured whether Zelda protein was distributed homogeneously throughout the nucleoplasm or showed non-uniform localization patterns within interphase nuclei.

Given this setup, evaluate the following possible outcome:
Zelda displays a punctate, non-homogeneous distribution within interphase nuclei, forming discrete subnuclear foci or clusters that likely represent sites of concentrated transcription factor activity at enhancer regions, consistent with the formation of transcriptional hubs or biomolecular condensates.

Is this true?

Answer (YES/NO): YES